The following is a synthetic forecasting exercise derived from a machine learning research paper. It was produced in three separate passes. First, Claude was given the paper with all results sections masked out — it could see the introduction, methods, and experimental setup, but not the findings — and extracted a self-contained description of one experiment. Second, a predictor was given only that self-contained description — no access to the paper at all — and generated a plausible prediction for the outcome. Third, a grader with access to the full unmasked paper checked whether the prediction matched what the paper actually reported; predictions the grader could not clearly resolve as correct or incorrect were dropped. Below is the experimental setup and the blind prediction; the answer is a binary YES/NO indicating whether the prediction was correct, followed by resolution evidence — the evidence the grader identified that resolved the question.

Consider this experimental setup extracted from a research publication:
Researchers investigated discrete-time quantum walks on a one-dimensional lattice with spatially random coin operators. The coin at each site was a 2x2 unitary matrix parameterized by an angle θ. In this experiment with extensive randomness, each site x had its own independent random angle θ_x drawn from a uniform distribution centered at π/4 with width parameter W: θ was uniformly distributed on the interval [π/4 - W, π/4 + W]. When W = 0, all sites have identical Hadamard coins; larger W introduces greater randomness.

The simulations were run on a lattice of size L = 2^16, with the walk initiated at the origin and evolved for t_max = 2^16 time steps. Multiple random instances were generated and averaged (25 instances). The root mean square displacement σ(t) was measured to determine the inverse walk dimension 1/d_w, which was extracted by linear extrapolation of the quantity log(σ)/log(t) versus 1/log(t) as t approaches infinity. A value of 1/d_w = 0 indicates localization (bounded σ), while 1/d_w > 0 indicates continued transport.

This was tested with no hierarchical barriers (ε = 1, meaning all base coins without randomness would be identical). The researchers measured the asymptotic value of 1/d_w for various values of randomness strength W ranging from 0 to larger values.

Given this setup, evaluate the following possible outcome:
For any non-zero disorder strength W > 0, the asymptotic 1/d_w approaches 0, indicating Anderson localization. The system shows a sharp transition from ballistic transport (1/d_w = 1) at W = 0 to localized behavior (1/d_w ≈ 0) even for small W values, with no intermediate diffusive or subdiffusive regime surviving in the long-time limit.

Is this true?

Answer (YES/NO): YES